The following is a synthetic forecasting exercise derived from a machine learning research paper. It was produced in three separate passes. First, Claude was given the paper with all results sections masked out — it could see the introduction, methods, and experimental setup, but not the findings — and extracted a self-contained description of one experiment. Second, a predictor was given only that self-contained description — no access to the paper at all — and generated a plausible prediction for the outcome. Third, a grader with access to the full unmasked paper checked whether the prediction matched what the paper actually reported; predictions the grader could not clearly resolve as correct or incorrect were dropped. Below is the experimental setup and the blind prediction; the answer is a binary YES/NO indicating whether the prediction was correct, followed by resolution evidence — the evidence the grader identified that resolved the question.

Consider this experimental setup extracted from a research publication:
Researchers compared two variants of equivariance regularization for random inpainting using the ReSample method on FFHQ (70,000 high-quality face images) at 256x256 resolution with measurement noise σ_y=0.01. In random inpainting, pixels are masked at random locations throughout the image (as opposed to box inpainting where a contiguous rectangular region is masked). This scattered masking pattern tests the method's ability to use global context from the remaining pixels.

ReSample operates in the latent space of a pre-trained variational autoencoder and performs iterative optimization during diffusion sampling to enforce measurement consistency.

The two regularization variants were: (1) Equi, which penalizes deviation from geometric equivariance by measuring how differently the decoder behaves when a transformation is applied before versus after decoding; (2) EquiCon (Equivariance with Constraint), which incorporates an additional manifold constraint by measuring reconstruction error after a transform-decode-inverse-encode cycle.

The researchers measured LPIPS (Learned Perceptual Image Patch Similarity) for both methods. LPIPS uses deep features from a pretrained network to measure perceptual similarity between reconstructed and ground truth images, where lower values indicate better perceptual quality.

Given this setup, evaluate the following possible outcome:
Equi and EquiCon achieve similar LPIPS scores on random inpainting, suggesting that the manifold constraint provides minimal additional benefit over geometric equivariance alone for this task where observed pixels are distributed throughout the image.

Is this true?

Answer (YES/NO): YES